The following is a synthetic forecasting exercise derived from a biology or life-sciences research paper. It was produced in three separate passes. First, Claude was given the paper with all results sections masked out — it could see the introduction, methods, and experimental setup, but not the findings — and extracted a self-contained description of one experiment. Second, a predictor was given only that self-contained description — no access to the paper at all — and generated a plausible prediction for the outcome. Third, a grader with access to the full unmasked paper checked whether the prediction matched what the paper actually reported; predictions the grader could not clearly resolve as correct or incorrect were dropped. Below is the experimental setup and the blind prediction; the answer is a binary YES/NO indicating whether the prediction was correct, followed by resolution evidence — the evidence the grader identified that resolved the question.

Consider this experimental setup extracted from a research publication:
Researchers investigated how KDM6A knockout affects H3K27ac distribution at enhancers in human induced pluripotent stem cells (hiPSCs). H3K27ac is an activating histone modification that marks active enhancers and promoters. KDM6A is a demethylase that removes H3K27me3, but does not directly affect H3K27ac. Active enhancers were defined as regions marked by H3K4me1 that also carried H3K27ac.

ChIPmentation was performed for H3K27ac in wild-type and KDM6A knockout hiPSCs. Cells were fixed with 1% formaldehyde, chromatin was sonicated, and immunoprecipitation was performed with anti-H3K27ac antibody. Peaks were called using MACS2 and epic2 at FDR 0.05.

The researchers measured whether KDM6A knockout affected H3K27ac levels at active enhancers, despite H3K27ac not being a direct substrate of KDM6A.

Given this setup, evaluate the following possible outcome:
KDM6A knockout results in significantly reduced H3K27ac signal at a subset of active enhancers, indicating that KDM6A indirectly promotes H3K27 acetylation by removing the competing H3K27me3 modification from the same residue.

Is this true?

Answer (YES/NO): NO